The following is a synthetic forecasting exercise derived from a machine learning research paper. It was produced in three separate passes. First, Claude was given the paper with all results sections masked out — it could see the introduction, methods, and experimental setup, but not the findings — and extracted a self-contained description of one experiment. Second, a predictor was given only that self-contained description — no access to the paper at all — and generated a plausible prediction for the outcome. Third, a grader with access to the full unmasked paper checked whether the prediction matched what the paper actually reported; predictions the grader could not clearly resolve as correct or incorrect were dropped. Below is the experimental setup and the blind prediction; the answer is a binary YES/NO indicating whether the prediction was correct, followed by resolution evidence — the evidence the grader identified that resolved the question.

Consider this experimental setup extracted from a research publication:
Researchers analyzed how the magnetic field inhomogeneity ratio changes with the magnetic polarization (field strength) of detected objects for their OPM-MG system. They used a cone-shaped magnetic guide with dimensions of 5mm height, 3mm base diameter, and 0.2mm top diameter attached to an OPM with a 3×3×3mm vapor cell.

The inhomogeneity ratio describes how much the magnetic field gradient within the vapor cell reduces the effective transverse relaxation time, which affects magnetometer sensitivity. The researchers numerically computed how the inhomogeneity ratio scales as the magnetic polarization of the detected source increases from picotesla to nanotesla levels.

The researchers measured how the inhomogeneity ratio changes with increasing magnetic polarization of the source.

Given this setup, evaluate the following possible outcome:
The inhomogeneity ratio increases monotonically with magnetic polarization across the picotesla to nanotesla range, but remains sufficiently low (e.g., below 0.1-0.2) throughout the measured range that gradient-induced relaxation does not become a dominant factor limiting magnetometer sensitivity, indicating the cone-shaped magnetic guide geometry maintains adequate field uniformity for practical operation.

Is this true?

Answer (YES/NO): NO